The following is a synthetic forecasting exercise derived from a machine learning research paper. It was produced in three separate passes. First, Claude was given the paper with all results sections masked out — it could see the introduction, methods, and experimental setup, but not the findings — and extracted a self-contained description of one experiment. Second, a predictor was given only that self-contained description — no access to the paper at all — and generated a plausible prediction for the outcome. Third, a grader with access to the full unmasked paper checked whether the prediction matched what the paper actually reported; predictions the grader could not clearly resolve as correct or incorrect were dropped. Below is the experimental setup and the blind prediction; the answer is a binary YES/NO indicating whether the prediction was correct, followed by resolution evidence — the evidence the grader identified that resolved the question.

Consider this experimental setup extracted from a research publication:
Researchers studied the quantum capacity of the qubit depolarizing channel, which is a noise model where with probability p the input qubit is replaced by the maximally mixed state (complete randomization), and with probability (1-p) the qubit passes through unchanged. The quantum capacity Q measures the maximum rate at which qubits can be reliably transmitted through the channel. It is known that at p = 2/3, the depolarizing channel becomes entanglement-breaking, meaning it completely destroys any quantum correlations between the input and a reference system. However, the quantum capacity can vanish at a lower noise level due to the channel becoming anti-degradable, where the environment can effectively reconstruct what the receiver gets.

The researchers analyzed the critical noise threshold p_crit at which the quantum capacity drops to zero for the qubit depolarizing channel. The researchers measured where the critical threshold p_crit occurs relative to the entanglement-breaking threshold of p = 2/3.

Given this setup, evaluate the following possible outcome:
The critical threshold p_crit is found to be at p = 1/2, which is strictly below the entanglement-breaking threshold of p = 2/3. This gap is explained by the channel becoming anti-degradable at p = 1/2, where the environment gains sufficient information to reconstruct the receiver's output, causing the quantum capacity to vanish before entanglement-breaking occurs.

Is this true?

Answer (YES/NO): NO